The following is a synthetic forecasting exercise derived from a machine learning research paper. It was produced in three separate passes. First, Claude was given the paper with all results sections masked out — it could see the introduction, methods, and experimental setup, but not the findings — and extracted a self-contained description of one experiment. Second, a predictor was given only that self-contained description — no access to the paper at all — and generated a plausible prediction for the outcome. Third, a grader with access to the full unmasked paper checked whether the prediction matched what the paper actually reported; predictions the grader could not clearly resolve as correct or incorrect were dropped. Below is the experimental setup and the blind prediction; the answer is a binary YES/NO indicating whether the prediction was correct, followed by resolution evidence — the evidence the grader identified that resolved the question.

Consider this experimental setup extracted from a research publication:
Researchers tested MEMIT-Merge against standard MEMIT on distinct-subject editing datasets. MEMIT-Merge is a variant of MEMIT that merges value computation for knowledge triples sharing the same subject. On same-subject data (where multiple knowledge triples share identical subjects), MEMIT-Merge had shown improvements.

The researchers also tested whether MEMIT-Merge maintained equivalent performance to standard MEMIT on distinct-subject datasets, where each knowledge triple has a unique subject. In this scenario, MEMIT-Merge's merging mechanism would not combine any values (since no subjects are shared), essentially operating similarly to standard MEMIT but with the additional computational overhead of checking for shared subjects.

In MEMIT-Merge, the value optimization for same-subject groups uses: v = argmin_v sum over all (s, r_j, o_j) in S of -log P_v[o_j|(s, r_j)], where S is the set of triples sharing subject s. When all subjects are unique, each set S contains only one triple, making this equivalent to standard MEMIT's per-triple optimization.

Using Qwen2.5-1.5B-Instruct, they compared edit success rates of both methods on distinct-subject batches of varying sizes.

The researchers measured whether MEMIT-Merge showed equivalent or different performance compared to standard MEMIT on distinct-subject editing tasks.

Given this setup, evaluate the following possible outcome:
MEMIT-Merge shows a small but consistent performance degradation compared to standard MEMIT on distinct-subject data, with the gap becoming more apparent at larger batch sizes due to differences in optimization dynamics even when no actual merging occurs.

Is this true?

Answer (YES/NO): NO